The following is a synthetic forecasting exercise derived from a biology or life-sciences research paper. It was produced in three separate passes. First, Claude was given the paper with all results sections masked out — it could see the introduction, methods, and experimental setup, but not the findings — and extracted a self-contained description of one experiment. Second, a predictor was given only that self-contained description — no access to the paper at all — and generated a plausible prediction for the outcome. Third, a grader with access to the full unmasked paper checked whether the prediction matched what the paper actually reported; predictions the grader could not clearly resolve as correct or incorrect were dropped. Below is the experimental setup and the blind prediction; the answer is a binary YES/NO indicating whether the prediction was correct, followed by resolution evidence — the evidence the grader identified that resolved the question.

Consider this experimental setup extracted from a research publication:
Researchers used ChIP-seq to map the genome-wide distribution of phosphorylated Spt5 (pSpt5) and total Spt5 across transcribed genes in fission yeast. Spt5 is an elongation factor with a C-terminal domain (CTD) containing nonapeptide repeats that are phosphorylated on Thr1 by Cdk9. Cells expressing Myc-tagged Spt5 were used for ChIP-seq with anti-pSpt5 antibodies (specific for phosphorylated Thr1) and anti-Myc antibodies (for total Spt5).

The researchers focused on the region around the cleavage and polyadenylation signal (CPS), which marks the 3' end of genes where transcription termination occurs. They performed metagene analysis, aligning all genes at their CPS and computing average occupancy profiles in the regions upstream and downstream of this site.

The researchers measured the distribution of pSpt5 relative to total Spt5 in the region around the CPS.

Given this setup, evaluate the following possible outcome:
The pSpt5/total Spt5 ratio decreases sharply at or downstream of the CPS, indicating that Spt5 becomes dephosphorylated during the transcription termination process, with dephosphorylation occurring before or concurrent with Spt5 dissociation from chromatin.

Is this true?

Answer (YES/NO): YES